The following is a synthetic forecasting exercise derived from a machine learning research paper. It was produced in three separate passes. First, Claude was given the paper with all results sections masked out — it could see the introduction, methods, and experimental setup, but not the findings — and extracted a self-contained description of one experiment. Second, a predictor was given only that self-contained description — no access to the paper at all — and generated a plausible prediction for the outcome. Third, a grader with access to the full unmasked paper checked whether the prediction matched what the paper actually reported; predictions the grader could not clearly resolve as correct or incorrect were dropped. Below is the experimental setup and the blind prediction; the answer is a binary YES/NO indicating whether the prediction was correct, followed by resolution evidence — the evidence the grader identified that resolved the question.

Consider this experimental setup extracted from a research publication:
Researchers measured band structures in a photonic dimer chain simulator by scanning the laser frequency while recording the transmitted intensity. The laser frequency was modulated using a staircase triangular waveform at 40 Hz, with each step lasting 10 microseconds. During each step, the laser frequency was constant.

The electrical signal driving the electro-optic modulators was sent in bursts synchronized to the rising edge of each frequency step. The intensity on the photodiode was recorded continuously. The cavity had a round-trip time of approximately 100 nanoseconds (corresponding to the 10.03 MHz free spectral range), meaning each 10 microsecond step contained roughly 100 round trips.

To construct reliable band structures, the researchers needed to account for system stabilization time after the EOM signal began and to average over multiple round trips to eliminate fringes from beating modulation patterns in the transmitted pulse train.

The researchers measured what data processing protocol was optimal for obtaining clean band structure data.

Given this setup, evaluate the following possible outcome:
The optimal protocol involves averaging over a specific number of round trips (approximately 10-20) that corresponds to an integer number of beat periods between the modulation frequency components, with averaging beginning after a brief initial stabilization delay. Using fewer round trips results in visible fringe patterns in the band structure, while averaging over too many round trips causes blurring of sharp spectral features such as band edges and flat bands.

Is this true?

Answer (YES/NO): NO